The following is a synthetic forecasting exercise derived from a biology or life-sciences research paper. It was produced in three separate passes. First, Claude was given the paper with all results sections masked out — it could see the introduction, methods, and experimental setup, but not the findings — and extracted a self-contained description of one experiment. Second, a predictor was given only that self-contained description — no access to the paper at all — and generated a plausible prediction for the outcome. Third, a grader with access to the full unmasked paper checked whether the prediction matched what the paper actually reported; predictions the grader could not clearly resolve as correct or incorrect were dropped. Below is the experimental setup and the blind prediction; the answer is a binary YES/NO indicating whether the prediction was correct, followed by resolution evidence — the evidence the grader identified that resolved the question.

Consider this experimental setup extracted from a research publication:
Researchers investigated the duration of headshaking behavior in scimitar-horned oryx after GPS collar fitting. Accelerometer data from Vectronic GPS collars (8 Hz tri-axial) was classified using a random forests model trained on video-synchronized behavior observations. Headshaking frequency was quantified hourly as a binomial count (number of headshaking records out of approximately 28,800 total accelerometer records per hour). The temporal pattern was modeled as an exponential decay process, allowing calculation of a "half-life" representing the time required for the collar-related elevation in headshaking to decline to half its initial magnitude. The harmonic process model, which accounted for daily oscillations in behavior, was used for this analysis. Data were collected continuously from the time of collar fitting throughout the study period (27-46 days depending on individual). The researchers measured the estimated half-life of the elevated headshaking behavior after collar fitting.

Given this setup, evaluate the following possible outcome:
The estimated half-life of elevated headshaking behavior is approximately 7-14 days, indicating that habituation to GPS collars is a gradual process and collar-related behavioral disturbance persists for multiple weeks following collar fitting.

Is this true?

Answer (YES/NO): NO